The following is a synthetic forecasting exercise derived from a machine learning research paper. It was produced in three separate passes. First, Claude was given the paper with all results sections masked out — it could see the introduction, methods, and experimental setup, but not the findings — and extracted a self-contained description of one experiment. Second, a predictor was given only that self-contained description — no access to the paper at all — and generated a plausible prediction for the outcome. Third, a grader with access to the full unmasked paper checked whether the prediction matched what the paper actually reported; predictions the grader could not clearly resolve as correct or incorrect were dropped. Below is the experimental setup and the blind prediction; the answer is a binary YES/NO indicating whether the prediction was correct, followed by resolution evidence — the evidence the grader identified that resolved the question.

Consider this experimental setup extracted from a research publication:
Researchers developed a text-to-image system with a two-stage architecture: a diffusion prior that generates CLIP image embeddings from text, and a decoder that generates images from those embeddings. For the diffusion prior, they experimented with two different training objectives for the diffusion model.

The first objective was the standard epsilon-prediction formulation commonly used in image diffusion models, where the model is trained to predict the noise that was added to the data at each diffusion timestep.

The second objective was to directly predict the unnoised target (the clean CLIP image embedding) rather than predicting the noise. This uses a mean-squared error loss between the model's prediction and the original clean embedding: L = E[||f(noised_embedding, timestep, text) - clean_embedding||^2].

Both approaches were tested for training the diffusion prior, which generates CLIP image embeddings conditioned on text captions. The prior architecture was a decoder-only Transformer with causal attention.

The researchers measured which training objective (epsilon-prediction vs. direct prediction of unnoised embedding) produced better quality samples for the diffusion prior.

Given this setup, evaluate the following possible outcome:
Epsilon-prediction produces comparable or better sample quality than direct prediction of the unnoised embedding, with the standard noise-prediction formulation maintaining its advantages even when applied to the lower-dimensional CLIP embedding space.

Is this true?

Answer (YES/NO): NO